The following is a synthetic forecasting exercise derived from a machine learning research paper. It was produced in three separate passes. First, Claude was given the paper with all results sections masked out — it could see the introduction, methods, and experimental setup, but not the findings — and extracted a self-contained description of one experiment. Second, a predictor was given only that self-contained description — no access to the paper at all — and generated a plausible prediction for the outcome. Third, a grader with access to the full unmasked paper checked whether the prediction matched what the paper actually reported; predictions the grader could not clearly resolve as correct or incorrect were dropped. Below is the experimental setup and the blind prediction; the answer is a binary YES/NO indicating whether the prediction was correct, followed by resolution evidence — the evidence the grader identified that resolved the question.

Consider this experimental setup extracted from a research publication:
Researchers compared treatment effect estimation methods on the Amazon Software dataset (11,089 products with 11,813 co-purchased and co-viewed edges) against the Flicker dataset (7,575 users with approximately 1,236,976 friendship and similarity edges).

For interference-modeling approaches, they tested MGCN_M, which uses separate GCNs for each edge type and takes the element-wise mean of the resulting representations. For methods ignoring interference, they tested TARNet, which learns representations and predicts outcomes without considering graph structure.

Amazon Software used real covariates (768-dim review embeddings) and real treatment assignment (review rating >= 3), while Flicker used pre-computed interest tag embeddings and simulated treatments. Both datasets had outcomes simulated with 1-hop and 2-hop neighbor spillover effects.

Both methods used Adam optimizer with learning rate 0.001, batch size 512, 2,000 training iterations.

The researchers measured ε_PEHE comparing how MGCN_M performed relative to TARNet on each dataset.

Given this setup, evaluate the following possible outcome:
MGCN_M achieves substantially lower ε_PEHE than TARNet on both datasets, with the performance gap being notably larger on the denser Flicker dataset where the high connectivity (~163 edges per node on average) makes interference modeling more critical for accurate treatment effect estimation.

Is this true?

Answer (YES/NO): NO